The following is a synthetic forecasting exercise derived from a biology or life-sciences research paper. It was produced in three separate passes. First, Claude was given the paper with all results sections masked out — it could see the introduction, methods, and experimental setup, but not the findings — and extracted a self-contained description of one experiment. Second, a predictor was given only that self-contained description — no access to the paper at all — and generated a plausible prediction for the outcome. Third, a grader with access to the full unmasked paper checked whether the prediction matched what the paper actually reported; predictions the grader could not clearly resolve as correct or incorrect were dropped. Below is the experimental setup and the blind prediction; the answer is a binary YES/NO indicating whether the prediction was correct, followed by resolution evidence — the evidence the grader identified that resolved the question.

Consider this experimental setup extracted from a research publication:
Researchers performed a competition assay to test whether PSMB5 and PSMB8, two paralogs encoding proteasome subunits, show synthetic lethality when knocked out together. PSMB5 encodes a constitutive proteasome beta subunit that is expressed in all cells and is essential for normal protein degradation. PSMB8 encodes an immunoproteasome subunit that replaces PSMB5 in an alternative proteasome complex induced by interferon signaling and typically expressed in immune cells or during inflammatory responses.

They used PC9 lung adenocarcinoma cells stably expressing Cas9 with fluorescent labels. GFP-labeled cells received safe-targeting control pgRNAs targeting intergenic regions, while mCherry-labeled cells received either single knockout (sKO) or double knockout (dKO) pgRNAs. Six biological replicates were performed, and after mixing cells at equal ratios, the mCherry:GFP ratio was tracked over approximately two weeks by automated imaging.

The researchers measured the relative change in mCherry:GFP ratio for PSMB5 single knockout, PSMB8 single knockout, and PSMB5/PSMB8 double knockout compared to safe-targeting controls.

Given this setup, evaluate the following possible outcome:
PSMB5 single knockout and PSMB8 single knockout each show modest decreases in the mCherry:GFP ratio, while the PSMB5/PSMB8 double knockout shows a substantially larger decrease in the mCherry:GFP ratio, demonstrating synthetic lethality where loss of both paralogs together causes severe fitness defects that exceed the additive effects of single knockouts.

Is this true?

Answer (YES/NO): NO